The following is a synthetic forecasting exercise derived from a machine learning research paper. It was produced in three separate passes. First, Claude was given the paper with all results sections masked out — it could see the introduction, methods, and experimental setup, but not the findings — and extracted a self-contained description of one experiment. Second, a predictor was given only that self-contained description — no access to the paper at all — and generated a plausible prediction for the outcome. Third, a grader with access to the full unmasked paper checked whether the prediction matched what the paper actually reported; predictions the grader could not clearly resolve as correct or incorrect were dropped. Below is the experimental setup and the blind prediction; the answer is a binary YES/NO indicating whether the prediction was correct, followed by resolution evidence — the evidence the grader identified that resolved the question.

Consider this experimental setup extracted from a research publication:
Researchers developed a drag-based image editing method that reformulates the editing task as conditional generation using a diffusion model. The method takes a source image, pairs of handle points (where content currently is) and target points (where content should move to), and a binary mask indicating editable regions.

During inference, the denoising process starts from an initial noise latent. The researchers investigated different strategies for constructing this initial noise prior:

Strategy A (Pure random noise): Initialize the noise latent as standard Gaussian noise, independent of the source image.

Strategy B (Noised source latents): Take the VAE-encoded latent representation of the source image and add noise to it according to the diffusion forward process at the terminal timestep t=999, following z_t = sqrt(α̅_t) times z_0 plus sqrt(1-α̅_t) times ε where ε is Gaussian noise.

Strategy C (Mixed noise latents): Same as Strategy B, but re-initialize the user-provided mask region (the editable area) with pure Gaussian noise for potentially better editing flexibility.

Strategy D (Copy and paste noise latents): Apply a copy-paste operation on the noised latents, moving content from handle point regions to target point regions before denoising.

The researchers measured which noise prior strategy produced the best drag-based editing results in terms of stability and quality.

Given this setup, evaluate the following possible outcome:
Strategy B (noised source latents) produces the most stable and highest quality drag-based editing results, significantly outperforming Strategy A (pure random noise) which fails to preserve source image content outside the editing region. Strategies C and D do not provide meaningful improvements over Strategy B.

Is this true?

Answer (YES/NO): NO